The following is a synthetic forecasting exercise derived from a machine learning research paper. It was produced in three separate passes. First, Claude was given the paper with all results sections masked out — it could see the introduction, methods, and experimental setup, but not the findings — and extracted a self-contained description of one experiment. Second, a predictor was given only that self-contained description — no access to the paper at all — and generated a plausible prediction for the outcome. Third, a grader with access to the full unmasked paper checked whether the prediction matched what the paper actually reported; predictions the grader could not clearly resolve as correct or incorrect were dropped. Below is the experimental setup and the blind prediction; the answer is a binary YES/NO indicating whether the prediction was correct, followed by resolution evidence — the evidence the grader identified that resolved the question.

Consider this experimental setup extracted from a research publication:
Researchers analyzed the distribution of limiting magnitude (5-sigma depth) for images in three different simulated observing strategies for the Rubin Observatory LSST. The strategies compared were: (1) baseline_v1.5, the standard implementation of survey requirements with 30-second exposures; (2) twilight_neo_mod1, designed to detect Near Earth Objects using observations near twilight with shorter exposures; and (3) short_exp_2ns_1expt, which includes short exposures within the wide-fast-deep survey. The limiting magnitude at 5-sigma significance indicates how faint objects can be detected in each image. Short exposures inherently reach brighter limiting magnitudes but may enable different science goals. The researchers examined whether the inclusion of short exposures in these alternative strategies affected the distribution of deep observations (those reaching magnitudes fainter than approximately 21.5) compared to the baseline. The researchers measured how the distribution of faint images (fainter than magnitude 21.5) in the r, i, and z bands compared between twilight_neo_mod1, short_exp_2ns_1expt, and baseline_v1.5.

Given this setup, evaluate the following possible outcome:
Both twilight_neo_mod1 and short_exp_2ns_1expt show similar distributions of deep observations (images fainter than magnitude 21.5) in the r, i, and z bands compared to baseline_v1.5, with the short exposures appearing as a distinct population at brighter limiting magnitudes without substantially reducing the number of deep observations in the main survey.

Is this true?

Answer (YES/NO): NO